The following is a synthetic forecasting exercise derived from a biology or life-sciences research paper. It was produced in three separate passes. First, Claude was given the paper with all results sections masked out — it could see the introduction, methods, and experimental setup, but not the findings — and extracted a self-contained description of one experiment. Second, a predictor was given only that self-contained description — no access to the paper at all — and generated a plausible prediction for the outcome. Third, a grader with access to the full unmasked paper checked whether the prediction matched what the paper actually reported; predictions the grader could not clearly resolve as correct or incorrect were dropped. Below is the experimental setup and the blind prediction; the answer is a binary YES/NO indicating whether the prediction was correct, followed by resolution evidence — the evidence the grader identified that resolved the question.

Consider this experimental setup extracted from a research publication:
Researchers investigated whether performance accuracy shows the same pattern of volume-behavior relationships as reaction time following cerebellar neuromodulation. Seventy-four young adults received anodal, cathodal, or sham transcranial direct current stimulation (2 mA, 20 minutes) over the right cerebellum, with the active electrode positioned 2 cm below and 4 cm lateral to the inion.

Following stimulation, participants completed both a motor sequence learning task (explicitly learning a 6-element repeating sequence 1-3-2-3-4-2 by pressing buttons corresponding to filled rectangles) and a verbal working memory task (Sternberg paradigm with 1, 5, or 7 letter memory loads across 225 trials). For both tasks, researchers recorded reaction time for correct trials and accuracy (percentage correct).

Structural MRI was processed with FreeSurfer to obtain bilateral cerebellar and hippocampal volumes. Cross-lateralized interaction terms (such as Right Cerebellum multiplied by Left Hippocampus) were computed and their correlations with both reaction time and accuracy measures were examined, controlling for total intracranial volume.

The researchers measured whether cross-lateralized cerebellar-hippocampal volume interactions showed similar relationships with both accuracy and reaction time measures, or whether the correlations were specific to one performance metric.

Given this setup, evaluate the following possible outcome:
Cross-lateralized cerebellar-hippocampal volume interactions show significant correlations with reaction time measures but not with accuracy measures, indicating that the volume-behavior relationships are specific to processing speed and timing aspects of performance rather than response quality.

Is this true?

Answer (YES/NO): YES